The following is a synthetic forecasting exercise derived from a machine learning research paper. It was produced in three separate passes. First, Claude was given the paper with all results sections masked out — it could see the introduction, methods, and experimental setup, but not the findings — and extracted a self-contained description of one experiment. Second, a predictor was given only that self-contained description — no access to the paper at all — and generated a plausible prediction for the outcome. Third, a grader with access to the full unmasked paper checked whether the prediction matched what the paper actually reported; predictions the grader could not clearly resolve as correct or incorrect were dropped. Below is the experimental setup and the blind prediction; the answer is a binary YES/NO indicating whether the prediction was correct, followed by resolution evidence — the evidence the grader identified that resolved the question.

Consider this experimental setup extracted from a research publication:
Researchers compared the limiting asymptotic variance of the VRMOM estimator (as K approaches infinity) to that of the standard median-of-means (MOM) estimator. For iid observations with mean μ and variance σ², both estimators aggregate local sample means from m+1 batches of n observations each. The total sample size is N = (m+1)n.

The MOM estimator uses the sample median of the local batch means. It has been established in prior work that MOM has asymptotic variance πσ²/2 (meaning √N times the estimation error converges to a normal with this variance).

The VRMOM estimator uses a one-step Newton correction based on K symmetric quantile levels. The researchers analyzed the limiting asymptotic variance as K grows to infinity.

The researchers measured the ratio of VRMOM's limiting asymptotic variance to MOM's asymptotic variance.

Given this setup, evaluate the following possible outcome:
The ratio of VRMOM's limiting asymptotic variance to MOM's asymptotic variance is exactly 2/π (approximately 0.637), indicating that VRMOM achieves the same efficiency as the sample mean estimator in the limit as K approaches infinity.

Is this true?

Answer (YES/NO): NO